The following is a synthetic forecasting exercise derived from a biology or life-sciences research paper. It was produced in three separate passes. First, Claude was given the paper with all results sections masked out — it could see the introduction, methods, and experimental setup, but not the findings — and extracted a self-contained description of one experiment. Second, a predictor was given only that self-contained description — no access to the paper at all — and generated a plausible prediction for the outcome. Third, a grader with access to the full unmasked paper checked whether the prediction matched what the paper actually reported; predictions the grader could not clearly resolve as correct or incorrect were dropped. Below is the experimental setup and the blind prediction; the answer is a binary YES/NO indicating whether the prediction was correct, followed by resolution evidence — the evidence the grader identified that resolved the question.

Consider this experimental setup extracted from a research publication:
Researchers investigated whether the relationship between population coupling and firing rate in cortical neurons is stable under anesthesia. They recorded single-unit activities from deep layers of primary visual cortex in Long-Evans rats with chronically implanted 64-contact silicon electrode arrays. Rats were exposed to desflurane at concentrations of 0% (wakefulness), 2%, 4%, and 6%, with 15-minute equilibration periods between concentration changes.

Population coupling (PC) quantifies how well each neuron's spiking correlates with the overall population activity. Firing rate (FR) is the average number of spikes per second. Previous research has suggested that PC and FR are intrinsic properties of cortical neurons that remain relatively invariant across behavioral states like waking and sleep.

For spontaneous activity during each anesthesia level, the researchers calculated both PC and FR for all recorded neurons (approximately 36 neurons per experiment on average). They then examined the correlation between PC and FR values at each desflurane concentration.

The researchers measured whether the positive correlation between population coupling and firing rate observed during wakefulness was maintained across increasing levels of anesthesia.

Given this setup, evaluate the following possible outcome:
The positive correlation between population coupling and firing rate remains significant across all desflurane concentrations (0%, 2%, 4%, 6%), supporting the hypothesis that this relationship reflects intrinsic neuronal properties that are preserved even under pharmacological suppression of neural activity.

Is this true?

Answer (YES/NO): NO